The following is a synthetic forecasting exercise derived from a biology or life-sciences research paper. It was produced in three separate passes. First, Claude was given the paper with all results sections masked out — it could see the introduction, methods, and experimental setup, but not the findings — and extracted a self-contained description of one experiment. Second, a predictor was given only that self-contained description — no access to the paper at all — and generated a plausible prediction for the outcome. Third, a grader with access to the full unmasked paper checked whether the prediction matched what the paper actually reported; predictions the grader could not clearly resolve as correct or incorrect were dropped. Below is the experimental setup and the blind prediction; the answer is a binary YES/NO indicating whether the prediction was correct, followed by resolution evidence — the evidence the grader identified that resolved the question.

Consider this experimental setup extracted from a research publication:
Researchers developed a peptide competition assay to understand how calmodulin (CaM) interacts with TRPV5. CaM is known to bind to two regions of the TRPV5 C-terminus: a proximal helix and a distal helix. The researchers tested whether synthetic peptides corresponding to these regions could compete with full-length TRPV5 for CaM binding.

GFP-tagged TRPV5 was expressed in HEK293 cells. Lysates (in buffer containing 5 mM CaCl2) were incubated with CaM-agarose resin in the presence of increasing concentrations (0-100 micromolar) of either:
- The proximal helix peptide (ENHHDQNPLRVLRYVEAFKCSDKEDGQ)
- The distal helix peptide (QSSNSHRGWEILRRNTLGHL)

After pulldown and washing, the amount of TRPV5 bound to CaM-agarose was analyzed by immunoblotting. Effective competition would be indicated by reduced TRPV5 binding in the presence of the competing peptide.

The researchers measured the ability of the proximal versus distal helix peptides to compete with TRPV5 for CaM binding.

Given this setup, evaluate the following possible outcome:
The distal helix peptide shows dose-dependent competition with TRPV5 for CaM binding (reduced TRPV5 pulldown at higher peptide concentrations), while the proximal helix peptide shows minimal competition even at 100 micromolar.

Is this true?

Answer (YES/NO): YES